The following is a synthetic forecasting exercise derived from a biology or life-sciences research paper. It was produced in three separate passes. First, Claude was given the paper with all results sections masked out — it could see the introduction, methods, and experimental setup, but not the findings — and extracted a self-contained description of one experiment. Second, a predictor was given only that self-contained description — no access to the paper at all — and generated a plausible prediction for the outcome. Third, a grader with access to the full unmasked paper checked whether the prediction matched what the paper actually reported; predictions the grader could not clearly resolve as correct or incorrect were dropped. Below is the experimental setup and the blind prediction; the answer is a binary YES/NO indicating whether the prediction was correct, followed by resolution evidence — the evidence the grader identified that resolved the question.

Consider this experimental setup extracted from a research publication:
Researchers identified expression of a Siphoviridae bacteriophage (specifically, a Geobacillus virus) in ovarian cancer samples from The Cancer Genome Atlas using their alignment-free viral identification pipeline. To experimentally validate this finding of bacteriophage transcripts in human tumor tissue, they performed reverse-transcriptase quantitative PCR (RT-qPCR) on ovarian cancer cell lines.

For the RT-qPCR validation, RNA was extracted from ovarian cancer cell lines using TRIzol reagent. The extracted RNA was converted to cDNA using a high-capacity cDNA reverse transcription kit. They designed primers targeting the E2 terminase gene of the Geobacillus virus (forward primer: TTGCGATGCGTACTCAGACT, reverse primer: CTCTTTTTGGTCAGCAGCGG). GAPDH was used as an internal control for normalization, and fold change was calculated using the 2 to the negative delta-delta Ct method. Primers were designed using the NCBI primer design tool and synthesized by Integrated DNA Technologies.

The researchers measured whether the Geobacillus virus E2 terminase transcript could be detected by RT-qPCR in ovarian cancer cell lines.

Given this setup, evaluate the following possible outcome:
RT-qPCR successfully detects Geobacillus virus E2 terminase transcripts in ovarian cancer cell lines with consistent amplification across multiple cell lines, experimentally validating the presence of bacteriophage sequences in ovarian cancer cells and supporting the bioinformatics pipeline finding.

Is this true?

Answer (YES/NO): NO